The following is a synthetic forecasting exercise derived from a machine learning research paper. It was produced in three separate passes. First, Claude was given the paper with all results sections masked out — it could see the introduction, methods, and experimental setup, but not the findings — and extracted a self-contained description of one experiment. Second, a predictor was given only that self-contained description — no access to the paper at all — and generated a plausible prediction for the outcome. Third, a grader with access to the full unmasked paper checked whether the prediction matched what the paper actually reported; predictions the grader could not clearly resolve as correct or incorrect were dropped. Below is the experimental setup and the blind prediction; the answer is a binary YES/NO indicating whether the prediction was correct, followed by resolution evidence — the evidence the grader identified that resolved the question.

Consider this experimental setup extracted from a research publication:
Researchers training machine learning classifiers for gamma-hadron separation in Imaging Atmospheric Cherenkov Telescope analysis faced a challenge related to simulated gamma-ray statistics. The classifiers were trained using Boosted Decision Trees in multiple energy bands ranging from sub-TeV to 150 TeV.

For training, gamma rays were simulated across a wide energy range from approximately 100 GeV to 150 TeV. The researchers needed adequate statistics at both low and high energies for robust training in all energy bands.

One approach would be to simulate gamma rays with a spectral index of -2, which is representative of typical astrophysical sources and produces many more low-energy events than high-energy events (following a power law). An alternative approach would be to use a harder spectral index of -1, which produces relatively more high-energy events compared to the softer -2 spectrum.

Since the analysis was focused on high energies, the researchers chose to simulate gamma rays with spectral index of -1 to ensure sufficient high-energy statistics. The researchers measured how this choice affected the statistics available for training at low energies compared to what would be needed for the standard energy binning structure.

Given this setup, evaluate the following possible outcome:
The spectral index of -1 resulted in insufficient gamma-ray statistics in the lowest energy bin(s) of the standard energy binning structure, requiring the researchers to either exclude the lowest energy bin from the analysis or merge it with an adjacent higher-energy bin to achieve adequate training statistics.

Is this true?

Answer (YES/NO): YES